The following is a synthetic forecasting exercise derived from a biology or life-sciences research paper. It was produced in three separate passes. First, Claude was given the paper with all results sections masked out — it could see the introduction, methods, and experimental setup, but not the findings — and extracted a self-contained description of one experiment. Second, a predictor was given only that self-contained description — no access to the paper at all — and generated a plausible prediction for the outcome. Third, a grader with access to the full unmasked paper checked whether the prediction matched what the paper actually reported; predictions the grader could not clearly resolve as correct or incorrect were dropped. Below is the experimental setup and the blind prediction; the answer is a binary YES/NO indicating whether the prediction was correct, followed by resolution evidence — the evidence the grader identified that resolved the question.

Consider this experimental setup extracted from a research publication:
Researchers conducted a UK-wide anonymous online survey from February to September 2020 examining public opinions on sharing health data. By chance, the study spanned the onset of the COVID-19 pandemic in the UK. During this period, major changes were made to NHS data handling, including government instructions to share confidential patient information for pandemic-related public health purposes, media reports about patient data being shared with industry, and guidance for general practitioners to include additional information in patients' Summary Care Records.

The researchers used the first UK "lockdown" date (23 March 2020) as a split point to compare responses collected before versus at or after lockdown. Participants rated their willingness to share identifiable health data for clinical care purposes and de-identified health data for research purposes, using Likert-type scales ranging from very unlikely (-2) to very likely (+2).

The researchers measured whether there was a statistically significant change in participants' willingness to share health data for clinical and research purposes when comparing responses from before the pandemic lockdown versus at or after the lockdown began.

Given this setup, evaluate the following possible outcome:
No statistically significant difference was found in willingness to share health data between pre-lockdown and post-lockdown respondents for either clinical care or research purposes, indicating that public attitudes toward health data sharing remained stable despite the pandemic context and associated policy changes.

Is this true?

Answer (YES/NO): NO